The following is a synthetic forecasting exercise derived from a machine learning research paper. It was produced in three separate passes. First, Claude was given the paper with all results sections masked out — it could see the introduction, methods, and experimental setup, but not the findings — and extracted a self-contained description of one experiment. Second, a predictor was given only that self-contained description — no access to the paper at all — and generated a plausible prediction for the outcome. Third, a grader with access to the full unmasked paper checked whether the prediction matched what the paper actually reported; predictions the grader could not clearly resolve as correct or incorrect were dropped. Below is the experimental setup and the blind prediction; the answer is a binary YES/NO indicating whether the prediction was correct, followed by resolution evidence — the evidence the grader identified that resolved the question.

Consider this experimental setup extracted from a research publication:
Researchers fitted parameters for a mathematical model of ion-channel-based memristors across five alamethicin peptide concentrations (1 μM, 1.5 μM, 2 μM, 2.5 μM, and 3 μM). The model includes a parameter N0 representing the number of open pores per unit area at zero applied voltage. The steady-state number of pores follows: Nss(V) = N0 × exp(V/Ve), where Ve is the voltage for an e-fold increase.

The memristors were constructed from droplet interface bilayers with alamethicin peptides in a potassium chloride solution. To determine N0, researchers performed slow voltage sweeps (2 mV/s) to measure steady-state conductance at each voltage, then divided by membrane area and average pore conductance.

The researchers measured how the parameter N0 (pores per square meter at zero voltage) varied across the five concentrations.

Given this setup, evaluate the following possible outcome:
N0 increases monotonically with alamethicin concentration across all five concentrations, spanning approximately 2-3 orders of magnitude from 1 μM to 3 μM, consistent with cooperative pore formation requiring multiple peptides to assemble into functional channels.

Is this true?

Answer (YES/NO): NO